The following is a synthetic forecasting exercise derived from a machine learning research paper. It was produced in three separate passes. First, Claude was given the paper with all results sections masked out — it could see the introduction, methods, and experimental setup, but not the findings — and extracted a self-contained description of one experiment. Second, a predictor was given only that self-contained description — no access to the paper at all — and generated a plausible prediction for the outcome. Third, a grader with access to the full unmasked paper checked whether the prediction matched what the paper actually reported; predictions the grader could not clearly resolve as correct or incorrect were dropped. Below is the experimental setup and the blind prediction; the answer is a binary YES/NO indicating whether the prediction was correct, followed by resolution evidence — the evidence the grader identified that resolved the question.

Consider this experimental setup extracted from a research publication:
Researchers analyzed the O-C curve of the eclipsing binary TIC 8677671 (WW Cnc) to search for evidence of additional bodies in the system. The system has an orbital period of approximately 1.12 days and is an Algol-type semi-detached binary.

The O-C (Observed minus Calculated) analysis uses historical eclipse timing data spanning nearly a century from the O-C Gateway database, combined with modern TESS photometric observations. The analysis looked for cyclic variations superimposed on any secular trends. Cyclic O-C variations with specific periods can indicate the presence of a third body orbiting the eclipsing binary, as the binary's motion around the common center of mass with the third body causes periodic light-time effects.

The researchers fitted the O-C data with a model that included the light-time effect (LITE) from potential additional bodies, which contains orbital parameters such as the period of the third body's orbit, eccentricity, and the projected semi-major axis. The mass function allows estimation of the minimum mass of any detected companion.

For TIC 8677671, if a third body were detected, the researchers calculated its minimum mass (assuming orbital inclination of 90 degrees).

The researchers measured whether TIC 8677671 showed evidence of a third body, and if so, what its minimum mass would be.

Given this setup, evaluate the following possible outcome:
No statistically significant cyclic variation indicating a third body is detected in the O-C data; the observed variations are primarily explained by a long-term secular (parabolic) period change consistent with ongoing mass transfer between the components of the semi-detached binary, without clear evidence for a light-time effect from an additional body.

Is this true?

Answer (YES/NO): NO